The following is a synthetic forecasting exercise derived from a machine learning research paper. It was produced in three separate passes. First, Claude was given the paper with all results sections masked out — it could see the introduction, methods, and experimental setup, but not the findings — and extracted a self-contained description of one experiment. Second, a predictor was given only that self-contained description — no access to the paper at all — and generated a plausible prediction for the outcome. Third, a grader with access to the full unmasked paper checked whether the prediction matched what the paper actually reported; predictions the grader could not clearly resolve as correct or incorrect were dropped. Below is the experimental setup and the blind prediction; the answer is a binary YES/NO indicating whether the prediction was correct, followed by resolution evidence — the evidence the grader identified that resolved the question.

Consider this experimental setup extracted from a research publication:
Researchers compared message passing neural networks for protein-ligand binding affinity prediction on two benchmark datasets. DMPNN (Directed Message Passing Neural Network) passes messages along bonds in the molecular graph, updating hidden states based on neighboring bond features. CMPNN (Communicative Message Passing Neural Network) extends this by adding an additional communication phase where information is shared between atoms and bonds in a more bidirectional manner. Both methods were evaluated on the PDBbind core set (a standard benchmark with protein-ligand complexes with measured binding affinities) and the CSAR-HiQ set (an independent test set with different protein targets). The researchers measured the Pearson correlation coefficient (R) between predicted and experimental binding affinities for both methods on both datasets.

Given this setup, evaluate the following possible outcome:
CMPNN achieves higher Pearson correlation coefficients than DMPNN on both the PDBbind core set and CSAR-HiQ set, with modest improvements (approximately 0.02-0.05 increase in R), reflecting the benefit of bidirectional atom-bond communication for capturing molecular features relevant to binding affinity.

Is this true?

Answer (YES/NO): YES